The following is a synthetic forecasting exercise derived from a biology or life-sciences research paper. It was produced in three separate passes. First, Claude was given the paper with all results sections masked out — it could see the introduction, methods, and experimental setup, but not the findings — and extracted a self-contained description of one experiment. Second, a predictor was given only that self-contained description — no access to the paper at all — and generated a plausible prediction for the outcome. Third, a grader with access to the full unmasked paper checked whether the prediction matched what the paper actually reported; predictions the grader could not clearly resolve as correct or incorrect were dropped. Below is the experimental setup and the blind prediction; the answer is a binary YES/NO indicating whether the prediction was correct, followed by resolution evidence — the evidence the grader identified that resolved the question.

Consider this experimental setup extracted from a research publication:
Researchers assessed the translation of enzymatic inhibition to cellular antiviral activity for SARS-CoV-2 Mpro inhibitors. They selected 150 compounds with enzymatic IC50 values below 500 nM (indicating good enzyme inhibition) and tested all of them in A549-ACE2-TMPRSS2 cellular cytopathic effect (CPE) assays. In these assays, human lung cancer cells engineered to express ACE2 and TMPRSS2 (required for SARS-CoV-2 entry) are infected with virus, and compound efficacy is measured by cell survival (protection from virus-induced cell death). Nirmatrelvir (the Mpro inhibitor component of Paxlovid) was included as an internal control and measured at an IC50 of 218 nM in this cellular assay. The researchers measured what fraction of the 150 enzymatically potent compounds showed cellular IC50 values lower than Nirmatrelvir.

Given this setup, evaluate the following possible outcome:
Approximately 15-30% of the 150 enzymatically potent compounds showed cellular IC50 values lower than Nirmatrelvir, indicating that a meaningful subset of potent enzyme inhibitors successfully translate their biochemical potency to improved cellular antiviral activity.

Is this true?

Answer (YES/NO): NO